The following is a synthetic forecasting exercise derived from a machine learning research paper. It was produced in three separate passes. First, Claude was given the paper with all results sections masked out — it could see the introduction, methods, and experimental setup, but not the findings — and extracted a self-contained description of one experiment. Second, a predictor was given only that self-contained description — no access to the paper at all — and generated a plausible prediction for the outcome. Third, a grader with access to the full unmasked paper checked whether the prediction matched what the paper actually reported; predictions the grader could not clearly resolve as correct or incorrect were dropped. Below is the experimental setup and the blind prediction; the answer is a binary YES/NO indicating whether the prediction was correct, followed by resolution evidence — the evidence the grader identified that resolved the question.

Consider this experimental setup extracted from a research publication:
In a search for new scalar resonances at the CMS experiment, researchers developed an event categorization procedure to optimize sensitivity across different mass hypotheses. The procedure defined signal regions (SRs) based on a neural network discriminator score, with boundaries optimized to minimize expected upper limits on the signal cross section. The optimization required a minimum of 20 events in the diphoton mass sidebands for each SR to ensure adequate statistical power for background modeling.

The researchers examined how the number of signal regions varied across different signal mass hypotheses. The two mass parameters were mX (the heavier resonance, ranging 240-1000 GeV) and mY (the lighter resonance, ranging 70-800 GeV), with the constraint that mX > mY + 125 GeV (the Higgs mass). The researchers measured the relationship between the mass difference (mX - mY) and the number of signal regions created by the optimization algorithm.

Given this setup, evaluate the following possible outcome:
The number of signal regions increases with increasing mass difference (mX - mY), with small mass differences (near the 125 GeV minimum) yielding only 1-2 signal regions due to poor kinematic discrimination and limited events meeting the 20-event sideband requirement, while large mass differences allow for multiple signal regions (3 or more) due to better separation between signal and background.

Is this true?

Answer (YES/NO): NO